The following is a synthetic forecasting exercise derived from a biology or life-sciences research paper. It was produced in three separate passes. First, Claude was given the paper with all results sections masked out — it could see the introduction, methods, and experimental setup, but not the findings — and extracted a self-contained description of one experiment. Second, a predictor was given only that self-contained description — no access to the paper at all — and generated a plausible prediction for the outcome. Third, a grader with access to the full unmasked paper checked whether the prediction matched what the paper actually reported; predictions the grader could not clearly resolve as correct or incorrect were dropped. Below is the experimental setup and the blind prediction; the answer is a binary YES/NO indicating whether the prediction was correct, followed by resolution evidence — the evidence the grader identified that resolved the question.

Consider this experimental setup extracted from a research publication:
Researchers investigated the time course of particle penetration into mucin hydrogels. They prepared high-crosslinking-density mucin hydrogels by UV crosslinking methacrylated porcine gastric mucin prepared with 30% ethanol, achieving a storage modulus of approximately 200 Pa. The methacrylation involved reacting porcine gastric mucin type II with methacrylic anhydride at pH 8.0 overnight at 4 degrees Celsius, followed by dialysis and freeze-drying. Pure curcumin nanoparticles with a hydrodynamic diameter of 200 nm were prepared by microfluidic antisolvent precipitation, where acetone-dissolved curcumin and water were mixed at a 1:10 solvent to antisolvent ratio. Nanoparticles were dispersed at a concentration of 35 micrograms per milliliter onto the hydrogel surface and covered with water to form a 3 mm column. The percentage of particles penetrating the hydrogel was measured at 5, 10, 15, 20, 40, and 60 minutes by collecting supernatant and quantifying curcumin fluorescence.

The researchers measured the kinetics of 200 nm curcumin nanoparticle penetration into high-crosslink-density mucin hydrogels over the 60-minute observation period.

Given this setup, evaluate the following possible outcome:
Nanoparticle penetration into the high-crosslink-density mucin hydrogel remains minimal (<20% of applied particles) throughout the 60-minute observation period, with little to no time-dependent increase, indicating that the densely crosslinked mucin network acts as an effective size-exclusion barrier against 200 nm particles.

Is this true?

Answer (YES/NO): NO